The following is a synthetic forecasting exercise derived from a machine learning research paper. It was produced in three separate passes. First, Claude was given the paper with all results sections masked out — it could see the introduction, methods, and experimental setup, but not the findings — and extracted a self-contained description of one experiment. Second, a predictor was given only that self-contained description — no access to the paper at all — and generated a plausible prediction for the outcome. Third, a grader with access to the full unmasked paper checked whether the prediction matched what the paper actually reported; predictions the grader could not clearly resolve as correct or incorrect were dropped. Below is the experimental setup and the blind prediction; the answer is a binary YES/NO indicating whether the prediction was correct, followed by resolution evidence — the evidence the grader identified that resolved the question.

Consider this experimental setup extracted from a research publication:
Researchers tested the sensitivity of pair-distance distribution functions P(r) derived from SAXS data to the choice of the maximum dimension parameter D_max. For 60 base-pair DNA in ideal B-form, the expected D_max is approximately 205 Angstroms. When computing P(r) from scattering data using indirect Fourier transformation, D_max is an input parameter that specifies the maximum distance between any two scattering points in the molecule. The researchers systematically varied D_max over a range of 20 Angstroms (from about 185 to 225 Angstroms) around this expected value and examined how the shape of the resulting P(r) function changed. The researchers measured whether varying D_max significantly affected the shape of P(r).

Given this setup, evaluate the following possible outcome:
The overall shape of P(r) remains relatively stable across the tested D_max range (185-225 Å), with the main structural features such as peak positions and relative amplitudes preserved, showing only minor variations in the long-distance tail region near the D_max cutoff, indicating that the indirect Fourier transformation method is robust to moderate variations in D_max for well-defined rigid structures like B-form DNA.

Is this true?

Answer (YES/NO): YES